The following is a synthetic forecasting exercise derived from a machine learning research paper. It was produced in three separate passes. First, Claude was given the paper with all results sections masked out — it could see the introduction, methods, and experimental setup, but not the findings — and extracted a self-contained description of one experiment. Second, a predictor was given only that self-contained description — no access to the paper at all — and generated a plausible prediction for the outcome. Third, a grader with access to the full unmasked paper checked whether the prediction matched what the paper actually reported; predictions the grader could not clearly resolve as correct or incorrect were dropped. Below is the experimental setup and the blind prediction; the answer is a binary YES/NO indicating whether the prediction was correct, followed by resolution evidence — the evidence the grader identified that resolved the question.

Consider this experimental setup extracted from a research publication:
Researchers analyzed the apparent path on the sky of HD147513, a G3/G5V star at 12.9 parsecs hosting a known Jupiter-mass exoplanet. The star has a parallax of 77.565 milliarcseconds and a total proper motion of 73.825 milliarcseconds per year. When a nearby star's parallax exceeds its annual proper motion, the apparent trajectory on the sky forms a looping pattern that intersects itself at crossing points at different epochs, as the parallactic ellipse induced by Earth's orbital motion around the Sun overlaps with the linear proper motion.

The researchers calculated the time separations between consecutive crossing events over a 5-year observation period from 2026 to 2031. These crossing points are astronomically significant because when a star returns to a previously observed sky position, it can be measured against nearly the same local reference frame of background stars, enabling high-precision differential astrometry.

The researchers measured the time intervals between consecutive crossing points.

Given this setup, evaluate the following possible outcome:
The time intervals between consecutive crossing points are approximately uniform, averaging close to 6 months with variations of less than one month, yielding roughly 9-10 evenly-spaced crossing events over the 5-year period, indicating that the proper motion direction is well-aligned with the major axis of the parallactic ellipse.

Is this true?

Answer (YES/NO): NO